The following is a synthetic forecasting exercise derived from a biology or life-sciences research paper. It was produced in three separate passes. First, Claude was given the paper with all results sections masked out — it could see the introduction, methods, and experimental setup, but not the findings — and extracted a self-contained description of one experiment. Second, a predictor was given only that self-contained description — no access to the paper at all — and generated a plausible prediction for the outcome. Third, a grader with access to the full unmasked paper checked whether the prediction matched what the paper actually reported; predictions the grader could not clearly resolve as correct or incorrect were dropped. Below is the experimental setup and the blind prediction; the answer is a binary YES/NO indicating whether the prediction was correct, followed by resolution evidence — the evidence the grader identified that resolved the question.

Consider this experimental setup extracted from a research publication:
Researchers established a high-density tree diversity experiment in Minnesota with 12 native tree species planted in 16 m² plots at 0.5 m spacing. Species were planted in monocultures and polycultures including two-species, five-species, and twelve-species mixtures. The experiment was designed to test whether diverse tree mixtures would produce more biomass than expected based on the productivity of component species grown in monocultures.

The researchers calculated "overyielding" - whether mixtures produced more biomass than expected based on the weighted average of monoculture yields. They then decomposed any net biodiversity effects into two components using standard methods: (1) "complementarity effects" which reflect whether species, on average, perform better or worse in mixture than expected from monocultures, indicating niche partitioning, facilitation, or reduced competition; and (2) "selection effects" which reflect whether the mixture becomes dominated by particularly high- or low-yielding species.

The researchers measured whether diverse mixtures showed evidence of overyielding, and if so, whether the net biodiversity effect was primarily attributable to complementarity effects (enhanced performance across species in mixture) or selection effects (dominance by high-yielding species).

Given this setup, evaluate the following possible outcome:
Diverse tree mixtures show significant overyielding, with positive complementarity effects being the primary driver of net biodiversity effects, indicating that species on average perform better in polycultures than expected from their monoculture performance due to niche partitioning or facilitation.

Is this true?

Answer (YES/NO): YES